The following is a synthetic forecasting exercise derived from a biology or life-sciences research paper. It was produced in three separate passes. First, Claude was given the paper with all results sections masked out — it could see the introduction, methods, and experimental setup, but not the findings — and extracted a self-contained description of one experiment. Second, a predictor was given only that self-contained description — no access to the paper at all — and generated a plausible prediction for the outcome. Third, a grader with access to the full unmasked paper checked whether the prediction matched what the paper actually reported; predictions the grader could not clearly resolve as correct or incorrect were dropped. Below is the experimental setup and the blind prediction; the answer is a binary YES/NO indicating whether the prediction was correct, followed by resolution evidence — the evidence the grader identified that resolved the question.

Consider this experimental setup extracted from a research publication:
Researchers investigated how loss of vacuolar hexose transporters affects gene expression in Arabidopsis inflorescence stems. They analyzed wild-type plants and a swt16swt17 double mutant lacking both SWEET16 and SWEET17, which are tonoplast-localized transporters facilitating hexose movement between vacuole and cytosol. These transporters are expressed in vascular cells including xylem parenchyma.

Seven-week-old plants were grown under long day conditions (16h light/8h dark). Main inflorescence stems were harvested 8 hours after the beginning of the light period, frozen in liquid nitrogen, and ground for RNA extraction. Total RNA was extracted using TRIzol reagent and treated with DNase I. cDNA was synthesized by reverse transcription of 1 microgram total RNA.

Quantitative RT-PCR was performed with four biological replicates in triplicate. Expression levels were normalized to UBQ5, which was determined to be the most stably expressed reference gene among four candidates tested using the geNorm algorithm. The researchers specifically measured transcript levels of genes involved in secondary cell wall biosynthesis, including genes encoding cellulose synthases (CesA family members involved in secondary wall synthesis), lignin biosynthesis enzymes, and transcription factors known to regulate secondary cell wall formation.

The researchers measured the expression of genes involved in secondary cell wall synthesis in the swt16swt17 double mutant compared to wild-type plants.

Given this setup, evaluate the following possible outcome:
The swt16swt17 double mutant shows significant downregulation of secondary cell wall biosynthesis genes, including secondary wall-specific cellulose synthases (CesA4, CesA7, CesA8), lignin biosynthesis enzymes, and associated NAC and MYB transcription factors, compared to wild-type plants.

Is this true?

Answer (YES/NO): NO